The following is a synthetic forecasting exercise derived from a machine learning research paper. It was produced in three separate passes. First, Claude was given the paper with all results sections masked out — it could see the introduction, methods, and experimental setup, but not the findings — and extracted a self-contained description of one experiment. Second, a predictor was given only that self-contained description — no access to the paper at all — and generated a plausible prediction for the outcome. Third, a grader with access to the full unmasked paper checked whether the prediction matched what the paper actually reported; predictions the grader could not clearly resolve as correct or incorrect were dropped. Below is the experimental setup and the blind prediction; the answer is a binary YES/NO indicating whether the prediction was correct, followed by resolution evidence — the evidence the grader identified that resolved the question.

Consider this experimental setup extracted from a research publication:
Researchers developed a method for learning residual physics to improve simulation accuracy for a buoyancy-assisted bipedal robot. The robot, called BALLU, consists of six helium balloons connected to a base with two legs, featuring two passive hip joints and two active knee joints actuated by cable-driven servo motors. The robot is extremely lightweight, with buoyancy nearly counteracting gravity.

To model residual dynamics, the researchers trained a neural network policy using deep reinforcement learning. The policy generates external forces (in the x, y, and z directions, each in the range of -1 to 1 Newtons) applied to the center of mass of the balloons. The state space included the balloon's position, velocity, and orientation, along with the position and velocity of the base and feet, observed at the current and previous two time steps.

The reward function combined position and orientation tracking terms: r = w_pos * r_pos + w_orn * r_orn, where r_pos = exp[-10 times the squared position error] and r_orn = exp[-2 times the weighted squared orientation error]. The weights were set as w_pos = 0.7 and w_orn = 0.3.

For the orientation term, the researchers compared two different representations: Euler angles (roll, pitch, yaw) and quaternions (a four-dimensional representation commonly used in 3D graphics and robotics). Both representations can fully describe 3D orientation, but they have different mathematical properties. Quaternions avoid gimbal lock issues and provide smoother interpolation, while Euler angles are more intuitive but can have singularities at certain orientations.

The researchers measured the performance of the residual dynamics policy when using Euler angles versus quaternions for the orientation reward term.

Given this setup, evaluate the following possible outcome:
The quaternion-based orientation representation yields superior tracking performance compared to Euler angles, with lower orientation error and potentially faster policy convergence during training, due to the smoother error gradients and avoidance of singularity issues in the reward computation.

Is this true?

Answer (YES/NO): NO